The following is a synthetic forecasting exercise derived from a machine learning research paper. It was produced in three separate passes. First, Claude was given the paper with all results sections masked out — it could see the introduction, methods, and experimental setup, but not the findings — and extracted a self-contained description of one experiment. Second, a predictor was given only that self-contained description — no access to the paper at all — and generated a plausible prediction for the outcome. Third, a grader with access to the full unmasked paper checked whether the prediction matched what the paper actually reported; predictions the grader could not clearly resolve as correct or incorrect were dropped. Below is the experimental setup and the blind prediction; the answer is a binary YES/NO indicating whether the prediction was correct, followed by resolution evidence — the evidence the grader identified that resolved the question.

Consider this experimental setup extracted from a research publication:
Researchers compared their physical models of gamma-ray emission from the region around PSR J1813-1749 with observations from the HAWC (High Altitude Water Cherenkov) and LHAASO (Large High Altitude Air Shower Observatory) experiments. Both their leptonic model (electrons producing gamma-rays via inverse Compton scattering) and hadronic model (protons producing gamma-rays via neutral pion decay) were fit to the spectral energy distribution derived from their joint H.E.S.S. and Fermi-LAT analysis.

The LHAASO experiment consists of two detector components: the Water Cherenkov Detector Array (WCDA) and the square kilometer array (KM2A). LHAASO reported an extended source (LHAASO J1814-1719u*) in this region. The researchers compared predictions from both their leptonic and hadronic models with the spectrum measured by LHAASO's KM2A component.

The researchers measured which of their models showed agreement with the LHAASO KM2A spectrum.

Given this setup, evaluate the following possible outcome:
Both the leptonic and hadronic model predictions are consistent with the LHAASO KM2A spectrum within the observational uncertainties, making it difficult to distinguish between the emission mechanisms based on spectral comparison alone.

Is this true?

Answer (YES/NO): NO